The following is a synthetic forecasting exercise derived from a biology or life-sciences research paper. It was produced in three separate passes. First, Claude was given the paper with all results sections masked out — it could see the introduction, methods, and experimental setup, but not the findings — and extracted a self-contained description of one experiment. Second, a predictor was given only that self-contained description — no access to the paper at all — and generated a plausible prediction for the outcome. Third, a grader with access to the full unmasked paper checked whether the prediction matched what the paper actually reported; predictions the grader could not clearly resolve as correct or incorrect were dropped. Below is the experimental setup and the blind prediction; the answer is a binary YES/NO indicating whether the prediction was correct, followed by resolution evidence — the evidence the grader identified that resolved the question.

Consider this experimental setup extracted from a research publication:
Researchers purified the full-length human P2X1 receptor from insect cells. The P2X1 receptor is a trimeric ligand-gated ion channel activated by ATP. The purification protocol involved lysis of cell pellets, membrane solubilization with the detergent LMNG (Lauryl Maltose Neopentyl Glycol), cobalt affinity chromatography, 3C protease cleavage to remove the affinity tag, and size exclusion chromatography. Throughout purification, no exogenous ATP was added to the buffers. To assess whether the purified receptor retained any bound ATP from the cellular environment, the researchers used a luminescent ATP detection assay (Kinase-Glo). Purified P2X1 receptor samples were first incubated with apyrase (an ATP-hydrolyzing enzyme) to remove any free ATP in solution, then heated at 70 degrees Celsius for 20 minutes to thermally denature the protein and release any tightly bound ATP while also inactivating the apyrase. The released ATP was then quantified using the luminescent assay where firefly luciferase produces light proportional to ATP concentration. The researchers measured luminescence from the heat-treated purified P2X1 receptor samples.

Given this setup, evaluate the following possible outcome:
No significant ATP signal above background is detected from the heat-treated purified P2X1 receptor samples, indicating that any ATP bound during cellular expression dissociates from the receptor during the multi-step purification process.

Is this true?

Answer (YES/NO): NO